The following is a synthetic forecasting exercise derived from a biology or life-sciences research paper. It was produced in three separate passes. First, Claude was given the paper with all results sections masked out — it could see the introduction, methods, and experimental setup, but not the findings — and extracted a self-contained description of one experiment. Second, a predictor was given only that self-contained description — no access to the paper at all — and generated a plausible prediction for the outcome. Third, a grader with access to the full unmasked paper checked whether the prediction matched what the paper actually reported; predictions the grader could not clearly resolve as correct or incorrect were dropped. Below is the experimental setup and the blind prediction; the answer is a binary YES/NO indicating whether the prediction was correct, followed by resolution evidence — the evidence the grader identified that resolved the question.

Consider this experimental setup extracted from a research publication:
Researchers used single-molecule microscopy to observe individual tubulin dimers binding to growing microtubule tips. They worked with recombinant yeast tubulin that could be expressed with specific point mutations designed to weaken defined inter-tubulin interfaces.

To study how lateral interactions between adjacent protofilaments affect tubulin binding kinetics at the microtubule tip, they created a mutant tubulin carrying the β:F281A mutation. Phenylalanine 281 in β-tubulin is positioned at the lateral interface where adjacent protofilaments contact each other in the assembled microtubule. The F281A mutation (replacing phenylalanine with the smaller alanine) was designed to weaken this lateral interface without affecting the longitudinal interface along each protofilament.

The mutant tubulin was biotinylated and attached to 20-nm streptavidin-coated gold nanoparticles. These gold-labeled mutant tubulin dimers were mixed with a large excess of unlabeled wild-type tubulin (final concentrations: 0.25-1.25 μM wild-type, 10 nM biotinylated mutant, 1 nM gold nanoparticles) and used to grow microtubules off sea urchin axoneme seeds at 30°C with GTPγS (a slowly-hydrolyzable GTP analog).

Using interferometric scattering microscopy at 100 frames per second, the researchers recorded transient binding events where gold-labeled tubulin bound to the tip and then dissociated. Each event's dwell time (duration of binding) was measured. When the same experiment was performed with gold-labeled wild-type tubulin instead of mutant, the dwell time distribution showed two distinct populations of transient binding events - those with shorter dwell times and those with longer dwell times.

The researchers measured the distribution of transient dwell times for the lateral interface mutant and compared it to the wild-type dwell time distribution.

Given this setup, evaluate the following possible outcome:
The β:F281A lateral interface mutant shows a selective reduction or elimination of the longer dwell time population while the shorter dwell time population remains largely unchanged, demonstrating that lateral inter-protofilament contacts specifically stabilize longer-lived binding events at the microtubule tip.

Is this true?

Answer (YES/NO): NO